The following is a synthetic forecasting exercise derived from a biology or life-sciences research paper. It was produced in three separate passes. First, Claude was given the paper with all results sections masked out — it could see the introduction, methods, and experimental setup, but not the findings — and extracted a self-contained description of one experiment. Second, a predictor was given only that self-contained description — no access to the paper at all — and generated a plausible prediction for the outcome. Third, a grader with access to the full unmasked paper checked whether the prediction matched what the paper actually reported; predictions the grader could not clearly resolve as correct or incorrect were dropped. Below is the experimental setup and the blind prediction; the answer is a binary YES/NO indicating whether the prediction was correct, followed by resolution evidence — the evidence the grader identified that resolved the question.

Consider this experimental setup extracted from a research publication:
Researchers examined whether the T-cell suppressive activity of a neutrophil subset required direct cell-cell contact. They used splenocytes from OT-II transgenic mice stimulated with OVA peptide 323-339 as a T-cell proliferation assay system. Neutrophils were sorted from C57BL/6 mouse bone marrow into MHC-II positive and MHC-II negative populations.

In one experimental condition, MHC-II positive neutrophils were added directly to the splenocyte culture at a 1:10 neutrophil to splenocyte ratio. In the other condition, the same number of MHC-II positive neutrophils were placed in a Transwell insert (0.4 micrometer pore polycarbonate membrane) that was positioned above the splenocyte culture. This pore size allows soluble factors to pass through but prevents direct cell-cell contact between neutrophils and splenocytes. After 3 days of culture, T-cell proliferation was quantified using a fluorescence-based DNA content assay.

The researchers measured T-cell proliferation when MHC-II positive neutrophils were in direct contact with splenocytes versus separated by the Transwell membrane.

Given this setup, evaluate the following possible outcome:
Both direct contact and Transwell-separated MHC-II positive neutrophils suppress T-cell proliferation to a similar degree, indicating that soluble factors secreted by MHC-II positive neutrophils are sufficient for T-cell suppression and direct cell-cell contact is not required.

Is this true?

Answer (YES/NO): NO